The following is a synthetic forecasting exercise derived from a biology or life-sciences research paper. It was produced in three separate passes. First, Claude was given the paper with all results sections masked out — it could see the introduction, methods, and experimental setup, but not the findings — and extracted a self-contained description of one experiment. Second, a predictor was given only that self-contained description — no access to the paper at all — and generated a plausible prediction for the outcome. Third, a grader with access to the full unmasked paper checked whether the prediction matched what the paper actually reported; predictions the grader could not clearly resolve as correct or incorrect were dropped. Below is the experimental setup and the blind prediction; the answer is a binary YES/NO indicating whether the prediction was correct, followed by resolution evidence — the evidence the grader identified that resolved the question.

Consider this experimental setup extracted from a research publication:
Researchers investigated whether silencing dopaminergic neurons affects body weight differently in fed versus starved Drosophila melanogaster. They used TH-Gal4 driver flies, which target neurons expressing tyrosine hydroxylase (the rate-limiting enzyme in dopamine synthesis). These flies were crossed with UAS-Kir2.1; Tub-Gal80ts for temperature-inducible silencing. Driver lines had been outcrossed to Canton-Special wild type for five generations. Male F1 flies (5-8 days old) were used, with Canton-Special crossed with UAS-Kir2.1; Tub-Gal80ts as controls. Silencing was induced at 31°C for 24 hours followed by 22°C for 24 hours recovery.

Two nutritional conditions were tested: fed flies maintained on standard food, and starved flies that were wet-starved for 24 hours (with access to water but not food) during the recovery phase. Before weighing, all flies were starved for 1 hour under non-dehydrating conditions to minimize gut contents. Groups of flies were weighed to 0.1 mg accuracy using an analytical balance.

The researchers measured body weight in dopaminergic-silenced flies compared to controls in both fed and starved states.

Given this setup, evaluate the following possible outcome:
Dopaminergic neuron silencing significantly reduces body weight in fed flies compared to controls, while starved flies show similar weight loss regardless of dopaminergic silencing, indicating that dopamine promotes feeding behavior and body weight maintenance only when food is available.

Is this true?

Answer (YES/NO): NO